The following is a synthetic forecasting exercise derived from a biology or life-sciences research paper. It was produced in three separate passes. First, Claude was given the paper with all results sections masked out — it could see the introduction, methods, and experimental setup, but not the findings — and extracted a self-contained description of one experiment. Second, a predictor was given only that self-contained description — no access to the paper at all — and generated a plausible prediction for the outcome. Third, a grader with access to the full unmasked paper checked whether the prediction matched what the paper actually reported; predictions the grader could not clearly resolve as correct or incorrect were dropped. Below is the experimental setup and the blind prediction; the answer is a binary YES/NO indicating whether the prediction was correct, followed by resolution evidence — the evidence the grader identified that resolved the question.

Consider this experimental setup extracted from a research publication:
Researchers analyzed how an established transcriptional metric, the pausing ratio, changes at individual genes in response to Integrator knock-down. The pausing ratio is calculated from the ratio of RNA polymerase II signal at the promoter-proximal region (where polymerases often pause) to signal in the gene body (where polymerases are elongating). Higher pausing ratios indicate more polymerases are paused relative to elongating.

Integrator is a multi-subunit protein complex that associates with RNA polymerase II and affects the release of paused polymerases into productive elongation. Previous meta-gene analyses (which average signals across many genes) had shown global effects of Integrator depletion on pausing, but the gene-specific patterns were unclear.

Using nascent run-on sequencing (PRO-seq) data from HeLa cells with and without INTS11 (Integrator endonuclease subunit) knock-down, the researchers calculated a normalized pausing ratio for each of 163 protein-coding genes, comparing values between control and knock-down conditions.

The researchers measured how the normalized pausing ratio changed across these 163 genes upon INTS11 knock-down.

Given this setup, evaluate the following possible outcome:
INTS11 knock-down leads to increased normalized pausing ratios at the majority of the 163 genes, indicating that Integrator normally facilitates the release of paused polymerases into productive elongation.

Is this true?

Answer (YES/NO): YES